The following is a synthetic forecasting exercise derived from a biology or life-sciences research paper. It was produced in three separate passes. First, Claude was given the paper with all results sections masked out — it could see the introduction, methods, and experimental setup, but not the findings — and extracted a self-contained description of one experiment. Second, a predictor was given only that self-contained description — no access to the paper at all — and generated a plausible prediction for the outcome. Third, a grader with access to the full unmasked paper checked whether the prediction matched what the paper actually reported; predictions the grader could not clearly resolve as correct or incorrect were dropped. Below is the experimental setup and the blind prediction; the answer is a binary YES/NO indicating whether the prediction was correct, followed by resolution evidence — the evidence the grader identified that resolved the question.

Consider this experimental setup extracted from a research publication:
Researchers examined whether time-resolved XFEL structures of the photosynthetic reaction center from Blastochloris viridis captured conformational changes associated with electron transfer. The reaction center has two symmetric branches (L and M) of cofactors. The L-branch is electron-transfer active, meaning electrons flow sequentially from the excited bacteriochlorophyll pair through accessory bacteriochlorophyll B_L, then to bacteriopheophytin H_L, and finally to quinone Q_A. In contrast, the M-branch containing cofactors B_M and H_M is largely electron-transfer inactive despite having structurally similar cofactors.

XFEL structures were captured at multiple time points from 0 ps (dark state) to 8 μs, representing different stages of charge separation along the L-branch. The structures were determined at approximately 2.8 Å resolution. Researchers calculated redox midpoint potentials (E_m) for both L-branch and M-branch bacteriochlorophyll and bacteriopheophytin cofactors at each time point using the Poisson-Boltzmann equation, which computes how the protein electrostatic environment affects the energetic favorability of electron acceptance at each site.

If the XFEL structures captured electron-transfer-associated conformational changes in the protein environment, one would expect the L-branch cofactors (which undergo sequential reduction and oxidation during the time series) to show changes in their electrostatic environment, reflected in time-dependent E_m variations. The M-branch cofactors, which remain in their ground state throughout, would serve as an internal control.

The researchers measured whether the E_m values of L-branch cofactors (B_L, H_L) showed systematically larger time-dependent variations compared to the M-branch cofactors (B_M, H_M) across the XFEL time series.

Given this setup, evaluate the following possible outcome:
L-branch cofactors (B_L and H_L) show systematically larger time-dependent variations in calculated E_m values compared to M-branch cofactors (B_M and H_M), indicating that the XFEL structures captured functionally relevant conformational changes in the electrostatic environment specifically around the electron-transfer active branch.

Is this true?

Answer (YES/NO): NO